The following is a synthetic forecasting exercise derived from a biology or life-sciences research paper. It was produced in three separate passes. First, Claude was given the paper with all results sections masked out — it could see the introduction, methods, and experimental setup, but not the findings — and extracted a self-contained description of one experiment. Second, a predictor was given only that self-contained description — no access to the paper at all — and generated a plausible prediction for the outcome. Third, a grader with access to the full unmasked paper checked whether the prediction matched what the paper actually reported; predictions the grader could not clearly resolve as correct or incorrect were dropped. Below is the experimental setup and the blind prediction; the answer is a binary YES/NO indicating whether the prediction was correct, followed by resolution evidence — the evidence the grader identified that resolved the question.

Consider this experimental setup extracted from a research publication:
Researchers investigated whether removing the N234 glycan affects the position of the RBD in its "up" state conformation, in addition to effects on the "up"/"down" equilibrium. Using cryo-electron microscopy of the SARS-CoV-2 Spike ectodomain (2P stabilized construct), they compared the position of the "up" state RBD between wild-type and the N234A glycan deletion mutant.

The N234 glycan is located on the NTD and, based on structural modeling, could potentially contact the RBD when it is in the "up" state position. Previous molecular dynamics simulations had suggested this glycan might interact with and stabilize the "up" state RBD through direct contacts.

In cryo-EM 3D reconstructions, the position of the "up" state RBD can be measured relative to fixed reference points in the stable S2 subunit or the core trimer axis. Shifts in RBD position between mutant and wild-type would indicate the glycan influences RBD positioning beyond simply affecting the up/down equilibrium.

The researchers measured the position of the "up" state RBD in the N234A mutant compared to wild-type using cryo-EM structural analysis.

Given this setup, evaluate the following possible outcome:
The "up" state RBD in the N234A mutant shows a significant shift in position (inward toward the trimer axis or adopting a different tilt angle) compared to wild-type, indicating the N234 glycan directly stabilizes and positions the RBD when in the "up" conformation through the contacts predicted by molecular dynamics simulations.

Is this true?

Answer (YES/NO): NO